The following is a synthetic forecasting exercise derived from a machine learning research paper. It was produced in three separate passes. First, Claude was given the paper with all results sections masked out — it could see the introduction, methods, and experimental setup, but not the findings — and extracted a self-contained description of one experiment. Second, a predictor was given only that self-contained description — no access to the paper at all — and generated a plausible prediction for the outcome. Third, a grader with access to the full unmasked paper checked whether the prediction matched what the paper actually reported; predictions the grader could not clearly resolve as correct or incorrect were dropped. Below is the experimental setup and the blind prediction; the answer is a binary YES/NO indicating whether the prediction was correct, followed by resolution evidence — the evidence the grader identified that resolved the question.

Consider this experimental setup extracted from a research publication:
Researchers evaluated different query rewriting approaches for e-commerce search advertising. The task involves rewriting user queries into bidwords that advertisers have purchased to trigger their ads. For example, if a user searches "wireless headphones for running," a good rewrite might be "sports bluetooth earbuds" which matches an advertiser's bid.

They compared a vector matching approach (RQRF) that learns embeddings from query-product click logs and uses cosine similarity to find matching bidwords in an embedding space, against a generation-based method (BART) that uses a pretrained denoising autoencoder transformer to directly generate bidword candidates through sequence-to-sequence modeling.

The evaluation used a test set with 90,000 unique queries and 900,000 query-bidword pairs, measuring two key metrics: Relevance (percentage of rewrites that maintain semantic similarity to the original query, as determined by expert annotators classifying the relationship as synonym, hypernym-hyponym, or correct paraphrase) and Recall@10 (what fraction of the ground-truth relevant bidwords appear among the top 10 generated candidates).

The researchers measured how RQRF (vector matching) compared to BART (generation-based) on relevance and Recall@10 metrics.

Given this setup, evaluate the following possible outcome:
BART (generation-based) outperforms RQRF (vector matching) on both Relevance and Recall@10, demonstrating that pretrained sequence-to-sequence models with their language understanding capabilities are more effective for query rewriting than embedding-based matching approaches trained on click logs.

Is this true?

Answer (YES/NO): NO